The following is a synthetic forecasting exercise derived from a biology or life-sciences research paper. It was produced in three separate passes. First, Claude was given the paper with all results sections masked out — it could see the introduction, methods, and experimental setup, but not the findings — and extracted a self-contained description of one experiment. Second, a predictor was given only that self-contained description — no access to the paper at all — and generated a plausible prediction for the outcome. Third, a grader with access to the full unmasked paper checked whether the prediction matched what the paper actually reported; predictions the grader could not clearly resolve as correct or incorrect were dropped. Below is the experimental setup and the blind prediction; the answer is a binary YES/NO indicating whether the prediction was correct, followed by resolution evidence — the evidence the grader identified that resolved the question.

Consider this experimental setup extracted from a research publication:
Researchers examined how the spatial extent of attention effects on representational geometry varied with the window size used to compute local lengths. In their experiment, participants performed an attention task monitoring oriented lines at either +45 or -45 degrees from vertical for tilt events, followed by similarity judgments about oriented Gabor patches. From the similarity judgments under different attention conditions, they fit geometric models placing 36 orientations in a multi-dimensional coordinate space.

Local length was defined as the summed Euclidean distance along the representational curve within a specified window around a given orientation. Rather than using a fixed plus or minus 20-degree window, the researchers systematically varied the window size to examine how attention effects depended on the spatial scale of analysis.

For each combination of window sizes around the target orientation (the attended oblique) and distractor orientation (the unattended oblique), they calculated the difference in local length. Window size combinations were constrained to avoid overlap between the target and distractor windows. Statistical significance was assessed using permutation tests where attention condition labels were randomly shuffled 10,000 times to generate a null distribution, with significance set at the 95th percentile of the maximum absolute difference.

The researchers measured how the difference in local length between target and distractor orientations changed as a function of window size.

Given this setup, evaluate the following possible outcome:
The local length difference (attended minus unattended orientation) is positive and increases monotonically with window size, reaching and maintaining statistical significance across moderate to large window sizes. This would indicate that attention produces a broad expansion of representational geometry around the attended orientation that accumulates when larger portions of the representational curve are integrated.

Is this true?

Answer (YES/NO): NO